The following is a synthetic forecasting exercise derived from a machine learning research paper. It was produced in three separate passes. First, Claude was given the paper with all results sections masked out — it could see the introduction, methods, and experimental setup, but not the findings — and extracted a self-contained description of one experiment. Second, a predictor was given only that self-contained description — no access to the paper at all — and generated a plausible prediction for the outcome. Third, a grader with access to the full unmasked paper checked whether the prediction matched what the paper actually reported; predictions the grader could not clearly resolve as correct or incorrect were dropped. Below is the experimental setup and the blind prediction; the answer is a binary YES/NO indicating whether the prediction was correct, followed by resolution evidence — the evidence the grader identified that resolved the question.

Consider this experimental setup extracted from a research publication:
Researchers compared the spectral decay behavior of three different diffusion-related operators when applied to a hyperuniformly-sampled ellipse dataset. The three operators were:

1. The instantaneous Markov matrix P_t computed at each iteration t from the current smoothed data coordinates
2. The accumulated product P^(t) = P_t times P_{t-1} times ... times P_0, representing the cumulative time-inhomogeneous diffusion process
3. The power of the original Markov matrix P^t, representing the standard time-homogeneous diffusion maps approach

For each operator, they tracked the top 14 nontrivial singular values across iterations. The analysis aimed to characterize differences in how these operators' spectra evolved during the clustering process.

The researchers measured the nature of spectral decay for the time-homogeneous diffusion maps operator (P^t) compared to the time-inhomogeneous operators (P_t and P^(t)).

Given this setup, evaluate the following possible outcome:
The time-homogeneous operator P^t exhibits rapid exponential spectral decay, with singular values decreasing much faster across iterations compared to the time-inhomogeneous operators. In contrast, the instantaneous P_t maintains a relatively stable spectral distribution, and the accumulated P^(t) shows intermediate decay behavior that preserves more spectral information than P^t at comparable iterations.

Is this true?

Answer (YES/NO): NO